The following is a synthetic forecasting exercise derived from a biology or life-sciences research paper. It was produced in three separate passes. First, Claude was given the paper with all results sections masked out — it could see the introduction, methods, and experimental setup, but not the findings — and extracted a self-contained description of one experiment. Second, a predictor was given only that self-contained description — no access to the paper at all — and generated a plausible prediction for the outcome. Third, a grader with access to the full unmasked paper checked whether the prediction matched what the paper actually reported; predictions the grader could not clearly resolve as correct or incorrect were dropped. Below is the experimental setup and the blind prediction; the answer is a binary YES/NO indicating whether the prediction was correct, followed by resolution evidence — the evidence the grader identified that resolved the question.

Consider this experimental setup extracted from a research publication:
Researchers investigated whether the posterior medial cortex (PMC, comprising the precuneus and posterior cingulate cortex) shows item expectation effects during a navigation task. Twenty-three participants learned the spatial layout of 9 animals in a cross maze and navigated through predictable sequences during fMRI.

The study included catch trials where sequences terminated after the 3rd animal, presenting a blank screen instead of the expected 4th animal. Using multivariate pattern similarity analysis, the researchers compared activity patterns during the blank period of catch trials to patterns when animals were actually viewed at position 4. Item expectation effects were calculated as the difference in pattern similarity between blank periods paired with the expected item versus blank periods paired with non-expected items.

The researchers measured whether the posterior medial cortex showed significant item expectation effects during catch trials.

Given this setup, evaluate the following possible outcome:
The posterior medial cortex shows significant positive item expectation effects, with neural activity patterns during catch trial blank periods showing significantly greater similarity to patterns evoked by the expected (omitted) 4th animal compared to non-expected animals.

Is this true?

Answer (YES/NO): YES